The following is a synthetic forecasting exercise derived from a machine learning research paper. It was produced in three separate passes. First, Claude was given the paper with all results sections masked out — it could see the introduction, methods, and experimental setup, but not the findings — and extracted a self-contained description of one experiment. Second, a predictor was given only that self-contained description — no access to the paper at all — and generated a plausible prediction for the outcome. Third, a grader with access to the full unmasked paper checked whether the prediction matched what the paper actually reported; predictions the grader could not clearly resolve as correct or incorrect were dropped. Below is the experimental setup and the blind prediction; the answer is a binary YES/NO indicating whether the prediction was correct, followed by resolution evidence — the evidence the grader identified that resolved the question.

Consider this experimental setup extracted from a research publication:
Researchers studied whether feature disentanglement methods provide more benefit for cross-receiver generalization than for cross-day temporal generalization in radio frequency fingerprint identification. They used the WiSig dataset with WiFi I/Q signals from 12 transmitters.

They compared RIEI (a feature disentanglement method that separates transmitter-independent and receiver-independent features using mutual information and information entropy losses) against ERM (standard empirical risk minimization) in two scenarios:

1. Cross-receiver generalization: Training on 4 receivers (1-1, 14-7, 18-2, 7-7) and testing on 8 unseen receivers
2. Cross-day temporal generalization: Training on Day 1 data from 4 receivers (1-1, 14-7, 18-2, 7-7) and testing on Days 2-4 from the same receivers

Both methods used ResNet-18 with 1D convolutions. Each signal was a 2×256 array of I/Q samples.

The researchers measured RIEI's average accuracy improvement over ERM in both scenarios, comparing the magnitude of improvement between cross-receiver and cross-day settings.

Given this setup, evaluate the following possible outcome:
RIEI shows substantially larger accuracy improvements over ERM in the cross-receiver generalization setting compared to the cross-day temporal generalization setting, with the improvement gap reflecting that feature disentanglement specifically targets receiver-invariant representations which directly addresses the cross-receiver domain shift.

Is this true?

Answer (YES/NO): YES